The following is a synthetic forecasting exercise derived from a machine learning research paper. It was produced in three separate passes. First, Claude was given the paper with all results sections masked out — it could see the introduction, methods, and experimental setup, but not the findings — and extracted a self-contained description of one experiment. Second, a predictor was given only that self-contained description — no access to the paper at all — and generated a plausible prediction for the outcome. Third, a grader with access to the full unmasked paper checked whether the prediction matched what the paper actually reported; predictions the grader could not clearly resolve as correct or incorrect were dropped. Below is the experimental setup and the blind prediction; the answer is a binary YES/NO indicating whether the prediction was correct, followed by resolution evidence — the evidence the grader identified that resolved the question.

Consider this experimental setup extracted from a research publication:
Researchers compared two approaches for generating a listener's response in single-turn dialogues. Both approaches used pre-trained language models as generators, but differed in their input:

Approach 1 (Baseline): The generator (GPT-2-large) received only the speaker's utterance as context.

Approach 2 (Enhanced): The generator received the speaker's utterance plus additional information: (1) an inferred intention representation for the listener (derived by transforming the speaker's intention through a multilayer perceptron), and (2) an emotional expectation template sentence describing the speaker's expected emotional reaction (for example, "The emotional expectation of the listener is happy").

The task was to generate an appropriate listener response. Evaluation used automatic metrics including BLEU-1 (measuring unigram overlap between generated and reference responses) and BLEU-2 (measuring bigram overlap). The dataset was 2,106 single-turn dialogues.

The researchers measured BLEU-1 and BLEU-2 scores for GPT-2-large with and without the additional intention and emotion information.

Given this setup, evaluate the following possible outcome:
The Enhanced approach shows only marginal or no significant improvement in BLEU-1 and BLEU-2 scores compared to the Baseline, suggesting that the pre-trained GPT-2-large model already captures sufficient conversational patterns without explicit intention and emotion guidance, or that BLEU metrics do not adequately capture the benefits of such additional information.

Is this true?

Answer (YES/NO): NO